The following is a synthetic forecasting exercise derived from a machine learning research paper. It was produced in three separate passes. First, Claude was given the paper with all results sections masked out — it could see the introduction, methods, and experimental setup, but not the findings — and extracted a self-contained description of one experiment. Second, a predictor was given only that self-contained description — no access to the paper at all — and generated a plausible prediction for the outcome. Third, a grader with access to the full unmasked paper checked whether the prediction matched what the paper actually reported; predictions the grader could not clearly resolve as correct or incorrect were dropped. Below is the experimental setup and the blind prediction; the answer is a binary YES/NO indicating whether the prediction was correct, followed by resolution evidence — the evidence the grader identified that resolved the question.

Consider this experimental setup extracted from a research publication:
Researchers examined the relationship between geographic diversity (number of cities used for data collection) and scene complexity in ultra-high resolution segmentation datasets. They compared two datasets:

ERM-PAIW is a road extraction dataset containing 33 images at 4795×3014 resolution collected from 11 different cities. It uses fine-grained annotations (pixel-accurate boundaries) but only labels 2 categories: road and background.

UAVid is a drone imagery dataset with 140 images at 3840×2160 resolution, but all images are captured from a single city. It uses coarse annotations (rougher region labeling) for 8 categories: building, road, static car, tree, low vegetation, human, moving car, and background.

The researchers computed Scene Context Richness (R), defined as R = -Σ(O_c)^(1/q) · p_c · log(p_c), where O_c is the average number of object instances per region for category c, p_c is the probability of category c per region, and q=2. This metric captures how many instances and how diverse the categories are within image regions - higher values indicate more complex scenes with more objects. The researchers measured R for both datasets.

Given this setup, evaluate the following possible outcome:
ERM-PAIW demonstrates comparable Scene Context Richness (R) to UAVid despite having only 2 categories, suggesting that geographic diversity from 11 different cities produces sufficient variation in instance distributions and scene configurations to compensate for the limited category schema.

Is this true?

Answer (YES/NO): NO